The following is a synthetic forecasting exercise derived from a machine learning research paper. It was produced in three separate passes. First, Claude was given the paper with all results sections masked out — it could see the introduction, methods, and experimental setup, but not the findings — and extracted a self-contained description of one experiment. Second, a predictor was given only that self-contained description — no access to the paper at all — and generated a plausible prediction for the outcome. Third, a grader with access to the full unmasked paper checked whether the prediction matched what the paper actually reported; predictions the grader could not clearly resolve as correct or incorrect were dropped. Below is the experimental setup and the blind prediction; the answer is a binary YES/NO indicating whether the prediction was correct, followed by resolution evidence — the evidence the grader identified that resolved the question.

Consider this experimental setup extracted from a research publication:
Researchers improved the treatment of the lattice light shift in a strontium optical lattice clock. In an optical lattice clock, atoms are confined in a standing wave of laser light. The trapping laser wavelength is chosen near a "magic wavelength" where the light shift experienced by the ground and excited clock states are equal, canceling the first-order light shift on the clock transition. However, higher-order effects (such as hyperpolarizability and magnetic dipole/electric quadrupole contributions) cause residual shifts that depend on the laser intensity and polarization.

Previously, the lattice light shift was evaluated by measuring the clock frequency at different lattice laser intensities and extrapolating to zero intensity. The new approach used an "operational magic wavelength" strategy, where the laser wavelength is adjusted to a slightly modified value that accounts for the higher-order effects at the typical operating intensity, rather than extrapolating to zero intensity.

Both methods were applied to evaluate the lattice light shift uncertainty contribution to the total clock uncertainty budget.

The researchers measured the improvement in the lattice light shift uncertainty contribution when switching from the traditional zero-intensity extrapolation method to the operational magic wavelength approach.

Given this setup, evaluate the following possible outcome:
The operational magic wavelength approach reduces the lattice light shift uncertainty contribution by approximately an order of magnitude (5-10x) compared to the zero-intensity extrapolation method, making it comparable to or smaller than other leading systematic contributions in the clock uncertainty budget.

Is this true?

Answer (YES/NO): NO